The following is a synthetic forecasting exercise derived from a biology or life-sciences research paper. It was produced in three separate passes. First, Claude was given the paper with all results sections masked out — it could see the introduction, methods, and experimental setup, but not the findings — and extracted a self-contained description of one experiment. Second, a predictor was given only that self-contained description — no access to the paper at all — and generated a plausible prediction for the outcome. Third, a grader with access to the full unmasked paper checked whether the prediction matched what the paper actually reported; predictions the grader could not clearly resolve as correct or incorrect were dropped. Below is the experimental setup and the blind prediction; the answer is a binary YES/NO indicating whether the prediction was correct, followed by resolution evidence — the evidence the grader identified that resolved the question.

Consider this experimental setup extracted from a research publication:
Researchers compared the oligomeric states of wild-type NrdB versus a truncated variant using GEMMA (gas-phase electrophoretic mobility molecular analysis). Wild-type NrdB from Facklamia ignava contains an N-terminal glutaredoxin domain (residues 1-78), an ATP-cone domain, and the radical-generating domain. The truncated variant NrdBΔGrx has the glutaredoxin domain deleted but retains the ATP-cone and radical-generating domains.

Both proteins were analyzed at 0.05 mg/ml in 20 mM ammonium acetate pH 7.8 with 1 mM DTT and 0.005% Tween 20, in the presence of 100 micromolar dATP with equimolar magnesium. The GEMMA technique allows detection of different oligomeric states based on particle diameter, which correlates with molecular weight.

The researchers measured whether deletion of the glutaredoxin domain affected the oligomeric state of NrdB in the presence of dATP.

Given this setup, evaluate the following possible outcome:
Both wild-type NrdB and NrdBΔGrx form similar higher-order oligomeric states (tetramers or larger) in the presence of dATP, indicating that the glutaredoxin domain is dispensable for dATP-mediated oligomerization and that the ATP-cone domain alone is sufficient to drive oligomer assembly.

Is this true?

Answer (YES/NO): NO